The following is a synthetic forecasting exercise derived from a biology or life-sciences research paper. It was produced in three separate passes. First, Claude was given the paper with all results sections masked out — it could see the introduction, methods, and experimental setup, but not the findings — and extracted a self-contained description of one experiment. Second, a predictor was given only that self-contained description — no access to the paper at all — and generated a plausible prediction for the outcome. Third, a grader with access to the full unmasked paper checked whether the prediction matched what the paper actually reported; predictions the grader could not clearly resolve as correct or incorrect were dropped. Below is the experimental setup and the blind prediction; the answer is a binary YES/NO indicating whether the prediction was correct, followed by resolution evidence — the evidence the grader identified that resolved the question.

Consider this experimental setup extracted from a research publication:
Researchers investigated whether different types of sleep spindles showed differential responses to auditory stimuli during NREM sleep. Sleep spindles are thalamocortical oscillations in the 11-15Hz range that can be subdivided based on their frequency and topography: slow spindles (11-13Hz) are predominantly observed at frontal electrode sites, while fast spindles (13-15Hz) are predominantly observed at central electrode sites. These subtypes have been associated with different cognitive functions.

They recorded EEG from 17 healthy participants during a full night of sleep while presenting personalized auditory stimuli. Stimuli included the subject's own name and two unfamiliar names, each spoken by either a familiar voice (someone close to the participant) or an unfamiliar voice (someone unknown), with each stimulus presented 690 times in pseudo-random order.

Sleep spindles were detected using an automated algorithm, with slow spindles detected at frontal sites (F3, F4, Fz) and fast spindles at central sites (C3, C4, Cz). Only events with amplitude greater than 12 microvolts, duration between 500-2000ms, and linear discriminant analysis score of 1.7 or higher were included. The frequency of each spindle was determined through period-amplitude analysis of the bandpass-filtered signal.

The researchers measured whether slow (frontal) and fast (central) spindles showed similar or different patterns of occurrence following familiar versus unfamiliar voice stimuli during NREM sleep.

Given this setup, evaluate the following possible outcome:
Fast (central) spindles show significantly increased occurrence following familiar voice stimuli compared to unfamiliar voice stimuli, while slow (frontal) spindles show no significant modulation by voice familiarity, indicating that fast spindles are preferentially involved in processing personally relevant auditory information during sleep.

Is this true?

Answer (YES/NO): NO